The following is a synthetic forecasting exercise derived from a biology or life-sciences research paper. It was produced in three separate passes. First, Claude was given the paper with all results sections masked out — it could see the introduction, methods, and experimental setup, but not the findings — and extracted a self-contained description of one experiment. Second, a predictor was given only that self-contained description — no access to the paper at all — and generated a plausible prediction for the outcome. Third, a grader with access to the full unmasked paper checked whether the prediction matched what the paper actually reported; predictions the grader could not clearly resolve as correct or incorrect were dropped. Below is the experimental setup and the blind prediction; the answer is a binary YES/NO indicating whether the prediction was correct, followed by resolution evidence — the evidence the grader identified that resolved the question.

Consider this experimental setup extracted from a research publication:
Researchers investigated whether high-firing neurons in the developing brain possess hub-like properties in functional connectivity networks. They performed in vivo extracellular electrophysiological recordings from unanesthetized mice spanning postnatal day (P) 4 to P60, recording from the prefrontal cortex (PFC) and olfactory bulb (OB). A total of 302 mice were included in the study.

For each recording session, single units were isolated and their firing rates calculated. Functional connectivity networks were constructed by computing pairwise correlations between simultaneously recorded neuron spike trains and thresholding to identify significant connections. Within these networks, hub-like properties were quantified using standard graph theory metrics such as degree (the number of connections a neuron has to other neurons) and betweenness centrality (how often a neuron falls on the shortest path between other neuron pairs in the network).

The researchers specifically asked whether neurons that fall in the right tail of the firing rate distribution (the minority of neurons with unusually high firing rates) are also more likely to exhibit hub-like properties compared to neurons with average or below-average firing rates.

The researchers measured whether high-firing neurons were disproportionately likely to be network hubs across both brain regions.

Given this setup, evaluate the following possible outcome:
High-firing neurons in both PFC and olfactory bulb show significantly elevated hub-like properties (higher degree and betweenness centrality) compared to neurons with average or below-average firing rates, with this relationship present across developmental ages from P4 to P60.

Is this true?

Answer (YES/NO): NO